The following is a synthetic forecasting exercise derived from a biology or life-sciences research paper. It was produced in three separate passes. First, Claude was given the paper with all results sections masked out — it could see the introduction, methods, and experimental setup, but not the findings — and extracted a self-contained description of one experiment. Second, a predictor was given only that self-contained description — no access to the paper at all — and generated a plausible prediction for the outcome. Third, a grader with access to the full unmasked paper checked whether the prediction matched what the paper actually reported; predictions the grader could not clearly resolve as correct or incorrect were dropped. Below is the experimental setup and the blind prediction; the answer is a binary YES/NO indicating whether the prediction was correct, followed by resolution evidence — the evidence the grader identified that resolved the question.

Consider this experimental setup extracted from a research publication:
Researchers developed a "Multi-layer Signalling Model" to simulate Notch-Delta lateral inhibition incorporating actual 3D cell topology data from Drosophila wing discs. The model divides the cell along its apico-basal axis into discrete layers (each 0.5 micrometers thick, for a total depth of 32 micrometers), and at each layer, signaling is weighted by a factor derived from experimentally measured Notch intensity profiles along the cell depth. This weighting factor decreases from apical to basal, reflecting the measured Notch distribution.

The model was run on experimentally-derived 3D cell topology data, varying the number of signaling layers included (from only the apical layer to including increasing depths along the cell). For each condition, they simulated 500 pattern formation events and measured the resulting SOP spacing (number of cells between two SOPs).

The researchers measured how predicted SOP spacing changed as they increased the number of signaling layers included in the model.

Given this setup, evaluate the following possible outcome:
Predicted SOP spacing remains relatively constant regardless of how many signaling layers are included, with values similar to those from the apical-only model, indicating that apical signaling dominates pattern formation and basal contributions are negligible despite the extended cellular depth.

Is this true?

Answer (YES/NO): NO